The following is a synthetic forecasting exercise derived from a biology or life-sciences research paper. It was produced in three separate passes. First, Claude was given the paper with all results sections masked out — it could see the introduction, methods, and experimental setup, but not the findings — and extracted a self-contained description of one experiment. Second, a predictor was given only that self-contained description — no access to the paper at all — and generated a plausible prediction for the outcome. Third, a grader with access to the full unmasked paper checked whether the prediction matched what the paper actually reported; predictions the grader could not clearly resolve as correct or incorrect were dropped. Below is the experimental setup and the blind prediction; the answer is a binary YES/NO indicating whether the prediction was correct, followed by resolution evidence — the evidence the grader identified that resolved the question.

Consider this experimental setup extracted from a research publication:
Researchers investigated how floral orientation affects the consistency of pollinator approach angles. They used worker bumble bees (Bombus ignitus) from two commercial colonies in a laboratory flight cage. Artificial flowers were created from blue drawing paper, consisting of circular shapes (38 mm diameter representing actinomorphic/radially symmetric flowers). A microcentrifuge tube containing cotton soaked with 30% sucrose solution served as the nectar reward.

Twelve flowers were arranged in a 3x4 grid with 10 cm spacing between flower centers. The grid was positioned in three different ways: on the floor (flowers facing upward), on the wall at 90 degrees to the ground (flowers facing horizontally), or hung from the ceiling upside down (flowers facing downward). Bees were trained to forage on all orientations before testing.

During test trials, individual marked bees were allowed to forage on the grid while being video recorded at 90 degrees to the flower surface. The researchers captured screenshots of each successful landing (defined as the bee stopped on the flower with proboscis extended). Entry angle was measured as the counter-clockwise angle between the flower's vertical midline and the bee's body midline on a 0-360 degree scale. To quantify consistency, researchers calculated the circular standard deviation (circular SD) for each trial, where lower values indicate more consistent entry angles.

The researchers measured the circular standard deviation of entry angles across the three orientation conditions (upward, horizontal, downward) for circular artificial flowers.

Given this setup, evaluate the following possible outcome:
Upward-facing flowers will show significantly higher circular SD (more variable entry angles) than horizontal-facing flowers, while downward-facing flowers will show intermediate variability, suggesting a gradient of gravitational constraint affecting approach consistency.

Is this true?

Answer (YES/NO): NO